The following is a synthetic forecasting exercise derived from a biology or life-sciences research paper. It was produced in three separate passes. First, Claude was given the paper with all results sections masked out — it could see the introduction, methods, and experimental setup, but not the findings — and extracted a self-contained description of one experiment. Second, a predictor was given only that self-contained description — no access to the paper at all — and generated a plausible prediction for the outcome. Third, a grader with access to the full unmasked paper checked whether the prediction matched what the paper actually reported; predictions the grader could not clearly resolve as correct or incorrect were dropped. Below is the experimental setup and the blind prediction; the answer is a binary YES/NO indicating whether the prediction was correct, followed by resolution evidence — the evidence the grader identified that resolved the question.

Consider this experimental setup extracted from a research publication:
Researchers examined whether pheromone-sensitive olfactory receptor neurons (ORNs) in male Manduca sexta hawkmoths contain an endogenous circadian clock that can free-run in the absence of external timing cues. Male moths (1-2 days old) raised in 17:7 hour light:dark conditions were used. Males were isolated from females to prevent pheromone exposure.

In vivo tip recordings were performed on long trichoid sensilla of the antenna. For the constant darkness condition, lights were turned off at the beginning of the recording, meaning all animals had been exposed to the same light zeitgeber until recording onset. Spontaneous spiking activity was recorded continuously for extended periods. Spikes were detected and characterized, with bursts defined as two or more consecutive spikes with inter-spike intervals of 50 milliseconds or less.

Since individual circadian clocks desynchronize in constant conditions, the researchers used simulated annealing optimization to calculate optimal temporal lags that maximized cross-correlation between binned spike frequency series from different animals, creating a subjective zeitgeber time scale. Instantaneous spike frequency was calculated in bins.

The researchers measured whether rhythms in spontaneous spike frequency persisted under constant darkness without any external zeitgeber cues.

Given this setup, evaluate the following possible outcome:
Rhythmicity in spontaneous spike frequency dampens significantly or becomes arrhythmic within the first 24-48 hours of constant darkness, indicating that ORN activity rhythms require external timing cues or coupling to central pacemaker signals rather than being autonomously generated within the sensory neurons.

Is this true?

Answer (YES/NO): NO